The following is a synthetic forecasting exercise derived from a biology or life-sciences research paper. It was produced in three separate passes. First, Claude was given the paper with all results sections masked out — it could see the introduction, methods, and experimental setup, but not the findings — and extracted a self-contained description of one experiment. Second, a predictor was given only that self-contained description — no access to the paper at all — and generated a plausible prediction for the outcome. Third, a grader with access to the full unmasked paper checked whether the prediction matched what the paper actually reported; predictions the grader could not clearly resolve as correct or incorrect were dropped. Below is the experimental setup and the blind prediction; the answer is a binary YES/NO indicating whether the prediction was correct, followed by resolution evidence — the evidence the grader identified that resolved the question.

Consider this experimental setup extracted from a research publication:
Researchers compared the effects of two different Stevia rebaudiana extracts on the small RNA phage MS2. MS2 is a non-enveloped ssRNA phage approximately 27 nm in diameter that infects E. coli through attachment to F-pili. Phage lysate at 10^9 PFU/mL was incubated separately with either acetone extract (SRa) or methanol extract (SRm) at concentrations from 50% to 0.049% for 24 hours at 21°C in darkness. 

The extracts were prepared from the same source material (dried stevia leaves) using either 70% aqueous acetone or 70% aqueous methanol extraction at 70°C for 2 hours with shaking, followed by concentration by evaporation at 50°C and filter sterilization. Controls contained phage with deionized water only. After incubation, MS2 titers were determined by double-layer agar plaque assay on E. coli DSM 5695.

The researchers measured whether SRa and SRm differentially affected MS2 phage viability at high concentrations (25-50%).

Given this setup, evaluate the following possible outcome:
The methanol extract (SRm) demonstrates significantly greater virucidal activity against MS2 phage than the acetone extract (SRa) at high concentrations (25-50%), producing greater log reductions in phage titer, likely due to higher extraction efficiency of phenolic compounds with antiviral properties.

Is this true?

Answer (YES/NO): NO